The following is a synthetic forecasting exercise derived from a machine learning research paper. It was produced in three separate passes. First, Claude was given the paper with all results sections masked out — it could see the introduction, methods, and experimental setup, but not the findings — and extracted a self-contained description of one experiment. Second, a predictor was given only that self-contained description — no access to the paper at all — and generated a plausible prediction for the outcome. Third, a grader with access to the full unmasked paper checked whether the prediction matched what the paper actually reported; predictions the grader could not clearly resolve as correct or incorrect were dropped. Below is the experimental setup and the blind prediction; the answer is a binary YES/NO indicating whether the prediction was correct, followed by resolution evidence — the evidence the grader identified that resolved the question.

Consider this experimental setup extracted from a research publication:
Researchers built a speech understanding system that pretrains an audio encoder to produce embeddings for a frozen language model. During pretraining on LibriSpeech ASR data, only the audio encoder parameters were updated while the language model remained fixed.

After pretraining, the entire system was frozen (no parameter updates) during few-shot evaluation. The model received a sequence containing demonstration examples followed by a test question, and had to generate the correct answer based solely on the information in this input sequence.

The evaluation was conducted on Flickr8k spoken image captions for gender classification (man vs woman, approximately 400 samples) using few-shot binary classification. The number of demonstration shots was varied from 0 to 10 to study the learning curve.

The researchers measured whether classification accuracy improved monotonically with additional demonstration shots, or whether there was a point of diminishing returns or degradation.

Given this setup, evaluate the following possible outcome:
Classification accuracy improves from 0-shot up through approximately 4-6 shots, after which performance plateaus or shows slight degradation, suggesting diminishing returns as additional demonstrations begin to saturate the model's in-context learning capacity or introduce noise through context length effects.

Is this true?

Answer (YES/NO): NO